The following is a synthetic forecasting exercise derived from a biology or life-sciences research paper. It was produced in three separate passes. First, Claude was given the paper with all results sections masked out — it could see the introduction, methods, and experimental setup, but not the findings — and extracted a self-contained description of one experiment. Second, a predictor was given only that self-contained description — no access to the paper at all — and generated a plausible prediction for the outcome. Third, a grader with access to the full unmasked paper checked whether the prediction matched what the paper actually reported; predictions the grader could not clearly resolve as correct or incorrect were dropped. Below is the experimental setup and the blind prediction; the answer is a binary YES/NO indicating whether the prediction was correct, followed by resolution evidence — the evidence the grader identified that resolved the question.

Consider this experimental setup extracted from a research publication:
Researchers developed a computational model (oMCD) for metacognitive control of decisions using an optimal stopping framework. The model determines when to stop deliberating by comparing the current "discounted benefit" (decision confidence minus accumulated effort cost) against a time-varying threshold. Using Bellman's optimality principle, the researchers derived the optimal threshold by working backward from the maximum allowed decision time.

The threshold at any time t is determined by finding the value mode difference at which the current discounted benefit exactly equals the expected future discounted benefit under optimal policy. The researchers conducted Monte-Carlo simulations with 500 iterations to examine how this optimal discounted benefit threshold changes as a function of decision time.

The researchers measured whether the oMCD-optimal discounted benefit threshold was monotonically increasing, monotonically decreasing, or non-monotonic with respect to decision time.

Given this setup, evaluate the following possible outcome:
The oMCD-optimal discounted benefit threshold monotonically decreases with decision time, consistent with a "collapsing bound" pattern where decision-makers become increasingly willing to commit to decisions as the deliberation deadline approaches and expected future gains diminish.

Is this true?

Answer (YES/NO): YES